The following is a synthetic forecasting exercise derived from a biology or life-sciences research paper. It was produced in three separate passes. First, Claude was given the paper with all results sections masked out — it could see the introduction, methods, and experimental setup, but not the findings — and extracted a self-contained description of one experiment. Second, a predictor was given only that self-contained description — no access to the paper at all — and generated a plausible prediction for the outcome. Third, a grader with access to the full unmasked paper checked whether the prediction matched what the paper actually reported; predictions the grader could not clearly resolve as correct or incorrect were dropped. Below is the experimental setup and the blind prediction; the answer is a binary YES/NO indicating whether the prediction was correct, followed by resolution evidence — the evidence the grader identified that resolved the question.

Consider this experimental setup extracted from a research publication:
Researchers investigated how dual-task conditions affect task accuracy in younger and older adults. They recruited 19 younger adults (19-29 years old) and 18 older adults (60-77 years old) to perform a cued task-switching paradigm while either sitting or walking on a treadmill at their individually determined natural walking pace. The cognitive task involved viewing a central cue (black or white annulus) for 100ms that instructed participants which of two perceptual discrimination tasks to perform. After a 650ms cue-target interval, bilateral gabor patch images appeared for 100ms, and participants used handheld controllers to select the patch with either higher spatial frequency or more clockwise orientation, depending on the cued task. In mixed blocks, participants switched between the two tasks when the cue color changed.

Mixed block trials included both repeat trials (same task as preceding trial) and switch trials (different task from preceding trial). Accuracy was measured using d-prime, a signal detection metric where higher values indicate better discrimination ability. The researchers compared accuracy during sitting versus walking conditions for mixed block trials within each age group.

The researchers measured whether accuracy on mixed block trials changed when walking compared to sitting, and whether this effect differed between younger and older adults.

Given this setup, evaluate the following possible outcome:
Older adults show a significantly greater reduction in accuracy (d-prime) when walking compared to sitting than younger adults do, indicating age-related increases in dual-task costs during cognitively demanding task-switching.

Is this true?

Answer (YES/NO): YES